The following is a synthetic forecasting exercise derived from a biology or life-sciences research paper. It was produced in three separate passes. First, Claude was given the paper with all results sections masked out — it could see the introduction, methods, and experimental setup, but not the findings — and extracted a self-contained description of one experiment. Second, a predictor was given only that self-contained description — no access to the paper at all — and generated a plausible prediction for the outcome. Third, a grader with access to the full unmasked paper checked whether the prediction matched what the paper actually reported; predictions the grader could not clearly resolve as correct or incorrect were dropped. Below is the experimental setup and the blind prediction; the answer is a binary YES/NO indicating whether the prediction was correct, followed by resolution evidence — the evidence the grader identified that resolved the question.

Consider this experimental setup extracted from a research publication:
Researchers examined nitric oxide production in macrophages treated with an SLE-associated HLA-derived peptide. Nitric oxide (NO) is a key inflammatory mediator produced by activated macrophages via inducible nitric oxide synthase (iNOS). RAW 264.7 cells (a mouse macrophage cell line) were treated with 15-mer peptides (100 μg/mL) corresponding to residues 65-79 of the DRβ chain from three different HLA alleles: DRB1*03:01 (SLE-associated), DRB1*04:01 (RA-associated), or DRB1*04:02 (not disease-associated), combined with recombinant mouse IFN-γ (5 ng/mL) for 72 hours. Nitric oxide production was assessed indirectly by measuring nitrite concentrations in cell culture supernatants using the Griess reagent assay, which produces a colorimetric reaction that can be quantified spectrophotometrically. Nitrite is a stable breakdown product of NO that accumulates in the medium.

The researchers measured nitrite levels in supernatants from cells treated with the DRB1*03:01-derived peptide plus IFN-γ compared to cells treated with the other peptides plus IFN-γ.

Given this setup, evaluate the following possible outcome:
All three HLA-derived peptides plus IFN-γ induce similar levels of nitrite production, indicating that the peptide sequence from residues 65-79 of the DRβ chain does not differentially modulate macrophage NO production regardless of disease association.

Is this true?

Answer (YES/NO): NO